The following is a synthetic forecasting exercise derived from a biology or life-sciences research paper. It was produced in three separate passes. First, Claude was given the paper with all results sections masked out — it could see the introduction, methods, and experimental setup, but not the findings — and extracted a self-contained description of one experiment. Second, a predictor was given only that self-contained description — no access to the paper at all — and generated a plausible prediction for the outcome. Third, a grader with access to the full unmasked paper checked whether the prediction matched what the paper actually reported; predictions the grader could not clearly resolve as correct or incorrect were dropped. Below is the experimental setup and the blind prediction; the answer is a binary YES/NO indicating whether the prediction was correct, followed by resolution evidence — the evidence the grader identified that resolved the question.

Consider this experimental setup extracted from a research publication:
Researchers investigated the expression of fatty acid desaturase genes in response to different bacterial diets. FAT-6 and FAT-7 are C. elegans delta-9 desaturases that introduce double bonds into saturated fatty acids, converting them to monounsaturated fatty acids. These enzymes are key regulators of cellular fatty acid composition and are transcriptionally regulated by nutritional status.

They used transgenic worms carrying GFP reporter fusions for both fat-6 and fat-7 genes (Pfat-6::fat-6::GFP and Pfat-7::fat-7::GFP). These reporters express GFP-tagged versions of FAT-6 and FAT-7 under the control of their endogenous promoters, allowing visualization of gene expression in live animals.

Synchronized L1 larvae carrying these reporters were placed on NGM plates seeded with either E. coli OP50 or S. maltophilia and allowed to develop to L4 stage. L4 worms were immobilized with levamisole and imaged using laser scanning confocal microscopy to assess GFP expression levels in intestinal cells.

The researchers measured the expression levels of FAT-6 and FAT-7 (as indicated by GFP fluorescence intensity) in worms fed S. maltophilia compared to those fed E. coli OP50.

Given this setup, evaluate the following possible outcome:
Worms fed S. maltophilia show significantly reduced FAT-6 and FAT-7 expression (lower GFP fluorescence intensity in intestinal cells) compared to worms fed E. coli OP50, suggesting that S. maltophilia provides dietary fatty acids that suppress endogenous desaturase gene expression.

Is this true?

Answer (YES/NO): NO